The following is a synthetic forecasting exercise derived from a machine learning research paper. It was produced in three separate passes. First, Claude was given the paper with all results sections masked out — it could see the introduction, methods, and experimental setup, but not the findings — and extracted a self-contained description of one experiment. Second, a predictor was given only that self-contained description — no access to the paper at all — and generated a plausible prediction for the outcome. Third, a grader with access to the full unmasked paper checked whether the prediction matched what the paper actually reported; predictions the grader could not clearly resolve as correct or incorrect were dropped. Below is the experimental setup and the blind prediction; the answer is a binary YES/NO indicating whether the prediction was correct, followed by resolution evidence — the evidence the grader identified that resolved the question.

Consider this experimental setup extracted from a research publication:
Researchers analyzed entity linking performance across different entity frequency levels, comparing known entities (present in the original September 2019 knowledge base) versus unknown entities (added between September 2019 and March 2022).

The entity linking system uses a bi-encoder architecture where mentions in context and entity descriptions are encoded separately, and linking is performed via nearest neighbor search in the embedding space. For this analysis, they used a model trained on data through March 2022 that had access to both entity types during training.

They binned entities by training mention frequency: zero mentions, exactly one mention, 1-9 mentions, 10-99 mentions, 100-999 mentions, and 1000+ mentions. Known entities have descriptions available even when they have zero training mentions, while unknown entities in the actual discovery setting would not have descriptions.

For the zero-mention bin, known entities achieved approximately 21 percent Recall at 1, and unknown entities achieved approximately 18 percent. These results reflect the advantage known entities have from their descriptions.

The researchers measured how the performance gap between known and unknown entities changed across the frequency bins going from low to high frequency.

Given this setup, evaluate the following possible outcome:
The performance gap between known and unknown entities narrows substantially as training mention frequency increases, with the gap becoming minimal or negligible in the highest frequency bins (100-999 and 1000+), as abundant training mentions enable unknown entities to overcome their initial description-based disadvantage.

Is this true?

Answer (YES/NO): NO